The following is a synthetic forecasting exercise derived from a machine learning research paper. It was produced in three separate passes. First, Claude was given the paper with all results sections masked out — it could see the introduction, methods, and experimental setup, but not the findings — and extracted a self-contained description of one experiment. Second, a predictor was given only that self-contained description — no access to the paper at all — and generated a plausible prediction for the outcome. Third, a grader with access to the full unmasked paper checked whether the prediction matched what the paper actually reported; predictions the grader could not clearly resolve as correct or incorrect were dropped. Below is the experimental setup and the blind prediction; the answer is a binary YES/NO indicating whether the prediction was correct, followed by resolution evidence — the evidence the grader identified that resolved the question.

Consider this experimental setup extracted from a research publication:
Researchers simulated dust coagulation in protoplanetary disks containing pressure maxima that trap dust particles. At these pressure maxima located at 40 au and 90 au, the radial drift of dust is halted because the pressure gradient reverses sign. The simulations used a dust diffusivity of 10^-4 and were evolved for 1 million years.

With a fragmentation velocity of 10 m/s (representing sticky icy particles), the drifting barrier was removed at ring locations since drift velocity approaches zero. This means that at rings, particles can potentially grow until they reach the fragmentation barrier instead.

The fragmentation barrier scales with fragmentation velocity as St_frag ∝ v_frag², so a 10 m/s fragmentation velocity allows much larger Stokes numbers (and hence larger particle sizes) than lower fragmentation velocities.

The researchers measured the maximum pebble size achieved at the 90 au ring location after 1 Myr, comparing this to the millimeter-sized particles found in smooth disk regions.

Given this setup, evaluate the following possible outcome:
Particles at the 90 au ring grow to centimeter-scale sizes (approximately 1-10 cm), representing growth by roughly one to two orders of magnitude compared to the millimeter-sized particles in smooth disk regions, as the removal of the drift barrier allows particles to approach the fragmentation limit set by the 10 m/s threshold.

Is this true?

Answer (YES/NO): NO